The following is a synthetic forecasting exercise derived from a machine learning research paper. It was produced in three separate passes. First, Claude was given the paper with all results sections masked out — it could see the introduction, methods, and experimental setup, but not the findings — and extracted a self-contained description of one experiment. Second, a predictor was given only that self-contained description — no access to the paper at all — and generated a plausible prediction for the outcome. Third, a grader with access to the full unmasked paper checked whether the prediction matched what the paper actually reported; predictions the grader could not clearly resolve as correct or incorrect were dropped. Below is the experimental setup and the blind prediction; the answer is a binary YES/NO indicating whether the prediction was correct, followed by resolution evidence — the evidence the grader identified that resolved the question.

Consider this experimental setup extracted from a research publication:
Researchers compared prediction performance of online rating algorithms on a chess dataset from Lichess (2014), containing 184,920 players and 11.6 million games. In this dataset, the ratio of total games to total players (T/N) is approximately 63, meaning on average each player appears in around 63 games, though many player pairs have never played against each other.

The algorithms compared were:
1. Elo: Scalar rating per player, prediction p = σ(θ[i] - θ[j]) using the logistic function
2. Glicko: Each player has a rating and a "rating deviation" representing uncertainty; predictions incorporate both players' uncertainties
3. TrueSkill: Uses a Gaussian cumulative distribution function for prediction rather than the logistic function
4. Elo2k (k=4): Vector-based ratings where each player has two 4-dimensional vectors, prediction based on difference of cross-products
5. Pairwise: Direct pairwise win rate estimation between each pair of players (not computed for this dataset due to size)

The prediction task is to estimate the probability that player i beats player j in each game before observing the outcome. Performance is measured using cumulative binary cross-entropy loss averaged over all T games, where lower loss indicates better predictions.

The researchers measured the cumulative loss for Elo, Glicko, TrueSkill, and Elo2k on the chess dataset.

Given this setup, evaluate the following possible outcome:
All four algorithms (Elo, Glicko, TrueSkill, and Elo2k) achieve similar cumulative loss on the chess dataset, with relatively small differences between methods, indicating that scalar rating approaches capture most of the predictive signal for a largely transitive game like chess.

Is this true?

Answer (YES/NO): NO